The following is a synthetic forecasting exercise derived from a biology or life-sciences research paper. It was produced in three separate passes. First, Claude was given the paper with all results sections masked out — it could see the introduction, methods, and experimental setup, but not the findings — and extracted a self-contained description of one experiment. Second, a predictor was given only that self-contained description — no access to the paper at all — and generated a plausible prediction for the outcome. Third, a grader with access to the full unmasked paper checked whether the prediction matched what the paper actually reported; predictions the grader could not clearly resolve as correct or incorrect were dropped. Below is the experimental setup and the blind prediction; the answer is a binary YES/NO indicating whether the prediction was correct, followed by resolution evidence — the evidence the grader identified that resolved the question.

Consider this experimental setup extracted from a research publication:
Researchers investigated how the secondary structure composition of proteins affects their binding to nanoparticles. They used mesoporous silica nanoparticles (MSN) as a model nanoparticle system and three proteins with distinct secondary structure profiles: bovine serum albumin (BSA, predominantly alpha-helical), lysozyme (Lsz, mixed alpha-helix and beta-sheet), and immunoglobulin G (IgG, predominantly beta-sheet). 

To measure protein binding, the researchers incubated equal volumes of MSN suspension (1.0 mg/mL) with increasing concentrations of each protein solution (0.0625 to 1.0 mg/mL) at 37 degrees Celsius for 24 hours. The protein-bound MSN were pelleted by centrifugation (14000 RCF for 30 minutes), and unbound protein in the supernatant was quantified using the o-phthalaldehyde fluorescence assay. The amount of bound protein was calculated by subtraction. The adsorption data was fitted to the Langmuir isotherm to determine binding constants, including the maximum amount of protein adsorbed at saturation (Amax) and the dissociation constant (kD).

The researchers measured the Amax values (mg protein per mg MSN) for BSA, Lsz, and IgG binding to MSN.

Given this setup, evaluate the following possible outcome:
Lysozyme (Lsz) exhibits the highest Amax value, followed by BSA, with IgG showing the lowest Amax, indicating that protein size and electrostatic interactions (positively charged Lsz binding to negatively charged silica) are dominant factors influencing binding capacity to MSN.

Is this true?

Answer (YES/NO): NO